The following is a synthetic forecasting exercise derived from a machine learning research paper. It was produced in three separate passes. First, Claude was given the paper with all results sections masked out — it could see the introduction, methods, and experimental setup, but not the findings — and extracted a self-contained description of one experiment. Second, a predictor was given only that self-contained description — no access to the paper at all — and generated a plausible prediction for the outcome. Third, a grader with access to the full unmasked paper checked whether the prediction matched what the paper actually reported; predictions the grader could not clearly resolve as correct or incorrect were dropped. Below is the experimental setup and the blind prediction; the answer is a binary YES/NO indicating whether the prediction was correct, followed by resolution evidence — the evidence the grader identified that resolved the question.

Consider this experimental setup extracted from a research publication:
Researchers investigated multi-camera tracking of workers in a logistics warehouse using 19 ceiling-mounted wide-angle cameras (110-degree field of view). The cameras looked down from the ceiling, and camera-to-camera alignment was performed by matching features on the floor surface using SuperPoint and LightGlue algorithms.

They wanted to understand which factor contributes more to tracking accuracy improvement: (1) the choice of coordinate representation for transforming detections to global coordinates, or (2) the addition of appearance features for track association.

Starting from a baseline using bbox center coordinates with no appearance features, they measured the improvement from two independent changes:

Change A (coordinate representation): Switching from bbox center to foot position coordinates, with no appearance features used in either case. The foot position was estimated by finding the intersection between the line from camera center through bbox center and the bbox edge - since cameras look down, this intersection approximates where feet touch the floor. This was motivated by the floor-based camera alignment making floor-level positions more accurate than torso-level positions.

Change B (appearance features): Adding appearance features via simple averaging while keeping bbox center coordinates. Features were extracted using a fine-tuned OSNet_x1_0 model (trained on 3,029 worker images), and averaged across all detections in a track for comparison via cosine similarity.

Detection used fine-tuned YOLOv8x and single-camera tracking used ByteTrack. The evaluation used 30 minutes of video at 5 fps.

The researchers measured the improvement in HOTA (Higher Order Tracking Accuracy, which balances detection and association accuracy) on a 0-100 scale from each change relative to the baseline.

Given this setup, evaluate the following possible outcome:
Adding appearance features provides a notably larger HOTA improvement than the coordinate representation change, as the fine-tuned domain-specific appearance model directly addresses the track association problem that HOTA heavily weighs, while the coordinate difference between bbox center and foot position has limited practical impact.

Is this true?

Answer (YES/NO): NO